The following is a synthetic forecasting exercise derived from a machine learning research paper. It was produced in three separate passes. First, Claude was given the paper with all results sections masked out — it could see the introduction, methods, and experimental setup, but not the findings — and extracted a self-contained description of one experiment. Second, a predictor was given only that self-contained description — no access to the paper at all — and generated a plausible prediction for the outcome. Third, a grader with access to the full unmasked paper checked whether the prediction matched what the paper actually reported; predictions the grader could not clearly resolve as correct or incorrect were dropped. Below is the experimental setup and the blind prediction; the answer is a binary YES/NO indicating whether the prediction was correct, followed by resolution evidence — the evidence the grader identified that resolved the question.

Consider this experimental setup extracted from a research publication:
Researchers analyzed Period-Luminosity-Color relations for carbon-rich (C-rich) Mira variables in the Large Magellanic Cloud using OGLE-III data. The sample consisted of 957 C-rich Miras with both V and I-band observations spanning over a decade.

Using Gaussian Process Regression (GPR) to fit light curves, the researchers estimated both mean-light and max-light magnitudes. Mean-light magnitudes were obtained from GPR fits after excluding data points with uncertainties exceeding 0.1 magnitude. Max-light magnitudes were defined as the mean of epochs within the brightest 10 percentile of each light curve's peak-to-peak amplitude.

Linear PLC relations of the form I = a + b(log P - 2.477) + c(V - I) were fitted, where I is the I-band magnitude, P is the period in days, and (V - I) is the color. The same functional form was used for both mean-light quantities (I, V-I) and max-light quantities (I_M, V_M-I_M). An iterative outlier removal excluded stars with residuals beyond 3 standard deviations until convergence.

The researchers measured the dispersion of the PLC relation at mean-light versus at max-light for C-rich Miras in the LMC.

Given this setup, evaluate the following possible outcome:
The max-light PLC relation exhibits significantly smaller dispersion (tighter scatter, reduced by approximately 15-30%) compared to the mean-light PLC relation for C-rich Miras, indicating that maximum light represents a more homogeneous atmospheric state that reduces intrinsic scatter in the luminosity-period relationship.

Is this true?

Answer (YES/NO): NO